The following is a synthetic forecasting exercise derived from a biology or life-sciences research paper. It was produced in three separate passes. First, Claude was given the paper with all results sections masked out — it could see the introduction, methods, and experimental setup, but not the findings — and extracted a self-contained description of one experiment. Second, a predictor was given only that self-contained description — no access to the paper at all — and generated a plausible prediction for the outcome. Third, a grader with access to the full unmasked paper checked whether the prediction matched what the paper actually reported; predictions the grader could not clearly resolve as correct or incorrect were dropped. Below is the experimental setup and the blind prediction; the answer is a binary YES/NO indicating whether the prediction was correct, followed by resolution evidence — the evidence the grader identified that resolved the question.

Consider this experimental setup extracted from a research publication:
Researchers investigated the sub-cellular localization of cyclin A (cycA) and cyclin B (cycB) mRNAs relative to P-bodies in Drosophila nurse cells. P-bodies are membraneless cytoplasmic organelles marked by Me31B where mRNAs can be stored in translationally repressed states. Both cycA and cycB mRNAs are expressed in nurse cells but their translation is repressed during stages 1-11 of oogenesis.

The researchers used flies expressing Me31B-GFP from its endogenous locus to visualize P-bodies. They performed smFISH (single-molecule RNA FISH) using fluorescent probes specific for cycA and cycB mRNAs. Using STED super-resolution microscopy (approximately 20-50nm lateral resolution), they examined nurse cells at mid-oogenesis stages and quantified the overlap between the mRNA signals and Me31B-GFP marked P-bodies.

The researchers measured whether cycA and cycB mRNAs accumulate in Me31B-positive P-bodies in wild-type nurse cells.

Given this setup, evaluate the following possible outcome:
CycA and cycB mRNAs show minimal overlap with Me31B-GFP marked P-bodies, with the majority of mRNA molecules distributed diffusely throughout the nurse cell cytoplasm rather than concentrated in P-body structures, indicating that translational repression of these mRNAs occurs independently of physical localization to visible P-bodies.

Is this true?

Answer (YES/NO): NO